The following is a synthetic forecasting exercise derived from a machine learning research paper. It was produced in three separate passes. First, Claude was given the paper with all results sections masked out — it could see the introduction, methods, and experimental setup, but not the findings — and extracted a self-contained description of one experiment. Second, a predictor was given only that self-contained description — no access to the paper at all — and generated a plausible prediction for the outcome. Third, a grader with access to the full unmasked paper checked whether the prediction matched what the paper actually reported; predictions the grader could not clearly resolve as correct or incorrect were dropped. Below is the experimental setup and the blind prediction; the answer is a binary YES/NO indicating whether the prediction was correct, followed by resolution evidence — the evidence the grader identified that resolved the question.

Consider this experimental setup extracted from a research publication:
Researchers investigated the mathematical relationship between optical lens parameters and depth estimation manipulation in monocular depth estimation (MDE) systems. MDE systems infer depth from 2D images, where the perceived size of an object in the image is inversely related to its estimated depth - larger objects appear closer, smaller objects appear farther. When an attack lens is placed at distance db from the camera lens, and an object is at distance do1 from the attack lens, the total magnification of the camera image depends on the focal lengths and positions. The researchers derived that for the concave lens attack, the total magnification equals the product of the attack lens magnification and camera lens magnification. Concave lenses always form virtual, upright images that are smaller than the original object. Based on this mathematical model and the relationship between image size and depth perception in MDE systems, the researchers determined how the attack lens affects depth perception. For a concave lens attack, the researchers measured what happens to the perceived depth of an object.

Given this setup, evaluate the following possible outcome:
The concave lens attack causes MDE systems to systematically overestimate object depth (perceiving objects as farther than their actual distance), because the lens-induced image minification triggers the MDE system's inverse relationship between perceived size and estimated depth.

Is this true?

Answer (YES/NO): YES